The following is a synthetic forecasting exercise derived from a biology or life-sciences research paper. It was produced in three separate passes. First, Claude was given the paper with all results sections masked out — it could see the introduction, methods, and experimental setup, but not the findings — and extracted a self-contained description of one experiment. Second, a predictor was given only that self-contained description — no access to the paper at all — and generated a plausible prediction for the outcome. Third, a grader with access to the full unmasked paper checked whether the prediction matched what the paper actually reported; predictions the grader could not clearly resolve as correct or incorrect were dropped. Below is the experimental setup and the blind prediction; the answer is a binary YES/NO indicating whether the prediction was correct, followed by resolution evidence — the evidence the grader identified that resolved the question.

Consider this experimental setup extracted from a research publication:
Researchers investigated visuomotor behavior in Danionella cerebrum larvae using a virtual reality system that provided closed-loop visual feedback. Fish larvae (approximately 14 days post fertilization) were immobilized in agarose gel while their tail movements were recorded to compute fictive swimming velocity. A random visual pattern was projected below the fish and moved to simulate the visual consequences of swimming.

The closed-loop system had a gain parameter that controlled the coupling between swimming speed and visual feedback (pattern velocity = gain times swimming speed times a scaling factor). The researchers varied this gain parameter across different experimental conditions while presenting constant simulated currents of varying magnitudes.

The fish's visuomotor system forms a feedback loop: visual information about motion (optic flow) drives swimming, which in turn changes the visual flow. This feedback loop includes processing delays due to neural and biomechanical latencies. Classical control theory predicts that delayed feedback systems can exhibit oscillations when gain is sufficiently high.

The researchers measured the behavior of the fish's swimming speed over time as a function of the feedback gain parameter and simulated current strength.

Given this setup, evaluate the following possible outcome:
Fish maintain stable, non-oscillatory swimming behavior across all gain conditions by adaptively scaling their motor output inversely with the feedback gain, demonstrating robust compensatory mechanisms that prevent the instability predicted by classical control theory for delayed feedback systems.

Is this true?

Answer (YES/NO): NO